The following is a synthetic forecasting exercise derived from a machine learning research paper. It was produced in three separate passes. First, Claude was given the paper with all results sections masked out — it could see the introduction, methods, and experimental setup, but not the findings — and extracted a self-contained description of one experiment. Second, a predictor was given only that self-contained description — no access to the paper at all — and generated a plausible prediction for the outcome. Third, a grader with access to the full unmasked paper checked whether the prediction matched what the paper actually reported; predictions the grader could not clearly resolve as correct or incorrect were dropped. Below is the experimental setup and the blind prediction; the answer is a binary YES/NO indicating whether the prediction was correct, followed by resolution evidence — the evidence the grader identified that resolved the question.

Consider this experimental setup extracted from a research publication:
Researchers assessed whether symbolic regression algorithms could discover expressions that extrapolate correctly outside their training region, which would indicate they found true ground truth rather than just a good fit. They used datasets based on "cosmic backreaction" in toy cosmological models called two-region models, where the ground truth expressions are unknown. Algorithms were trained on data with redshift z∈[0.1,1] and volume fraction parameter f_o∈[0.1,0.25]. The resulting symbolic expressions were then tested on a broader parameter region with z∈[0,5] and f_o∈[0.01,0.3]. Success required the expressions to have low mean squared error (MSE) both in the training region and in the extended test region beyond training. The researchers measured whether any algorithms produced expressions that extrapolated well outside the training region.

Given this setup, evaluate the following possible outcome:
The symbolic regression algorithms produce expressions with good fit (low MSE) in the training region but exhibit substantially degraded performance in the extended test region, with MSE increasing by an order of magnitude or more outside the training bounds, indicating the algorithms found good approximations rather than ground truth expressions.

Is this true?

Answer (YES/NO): NO